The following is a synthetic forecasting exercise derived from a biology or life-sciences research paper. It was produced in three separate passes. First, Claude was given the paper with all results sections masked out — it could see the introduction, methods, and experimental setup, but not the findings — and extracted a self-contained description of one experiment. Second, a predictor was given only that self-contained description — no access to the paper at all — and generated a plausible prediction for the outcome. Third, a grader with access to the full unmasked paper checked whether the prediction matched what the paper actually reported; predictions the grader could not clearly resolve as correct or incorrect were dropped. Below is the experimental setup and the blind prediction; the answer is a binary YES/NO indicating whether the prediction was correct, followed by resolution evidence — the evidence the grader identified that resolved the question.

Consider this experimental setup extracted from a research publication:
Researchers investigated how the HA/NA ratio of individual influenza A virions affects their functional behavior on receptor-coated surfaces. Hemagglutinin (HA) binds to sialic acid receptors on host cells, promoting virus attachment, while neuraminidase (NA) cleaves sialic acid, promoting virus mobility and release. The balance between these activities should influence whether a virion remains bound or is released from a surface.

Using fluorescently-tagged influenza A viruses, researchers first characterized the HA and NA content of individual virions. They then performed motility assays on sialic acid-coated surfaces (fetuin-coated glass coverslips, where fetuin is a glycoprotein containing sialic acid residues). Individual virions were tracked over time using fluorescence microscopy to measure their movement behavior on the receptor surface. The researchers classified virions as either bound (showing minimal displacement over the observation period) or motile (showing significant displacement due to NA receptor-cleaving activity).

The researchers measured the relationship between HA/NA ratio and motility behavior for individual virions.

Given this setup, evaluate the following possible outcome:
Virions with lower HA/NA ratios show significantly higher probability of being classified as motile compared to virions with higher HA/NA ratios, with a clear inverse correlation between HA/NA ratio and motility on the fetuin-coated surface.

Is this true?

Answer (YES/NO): YES